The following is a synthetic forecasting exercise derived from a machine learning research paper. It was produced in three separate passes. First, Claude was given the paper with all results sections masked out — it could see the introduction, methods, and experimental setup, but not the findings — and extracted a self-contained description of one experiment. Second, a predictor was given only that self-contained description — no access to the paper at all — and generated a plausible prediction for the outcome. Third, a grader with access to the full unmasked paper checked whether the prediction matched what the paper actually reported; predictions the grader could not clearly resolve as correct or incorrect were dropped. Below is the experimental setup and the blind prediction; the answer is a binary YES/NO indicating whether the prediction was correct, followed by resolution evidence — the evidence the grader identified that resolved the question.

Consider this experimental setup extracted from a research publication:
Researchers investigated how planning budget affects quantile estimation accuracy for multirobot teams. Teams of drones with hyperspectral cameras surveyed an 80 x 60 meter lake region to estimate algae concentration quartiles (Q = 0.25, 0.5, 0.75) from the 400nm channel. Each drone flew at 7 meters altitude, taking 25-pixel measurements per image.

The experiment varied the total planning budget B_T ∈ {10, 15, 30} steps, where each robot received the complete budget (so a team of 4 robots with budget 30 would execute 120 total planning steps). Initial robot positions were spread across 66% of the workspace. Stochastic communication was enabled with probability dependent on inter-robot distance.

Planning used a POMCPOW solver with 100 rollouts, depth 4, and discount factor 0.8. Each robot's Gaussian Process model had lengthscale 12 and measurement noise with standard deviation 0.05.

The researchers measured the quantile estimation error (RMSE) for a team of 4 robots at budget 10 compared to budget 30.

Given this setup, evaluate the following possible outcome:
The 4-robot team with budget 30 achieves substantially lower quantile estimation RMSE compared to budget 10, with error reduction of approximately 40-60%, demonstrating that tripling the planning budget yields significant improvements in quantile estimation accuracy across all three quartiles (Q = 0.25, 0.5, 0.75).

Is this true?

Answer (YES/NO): NO